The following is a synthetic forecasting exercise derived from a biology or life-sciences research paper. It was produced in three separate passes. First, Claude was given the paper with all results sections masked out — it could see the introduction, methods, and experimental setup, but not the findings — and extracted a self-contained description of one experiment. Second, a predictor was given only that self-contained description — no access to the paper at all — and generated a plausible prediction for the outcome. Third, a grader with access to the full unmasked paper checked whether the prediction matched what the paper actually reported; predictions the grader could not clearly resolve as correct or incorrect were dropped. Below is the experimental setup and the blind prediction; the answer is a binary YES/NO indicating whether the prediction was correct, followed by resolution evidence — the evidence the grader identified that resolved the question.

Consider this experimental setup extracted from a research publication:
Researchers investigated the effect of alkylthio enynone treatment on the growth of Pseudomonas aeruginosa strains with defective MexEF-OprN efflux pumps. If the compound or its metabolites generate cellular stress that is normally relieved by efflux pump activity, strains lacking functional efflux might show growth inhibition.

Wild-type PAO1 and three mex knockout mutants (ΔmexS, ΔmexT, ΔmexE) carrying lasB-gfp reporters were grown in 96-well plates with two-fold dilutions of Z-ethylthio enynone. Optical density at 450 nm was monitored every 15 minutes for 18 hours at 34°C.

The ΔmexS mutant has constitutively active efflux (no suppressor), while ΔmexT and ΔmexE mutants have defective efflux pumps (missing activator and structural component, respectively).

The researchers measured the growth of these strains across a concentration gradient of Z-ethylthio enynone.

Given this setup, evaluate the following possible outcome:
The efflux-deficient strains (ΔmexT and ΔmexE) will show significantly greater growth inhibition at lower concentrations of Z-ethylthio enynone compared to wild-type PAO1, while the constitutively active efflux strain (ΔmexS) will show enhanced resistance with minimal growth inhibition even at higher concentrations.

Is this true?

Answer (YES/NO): YES